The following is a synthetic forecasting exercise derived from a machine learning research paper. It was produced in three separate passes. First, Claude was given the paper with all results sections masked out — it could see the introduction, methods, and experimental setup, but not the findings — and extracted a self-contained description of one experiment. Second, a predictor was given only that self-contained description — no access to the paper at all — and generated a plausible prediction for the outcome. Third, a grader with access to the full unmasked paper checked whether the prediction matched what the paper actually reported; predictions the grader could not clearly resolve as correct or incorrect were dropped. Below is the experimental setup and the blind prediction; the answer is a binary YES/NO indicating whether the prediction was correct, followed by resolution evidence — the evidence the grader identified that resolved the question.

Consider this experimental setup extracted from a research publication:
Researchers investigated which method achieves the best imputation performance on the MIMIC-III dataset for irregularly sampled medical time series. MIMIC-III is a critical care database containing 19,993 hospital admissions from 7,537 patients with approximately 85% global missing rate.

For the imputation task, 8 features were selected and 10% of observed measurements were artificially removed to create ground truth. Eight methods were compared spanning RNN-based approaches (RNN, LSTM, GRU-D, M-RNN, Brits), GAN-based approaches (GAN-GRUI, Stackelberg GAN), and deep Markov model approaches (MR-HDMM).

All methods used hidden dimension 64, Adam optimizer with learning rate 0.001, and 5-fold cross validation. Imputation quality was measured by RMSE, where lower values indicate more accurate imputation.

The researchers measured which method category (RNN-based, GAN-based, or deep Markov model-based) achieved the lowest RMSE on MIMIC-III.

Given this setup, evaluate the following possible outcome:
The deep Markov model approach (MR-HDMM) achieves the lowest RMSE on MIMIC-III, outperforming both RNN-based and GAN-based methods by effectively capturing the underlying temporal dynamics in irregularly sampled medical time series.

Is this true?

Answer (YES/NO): NO